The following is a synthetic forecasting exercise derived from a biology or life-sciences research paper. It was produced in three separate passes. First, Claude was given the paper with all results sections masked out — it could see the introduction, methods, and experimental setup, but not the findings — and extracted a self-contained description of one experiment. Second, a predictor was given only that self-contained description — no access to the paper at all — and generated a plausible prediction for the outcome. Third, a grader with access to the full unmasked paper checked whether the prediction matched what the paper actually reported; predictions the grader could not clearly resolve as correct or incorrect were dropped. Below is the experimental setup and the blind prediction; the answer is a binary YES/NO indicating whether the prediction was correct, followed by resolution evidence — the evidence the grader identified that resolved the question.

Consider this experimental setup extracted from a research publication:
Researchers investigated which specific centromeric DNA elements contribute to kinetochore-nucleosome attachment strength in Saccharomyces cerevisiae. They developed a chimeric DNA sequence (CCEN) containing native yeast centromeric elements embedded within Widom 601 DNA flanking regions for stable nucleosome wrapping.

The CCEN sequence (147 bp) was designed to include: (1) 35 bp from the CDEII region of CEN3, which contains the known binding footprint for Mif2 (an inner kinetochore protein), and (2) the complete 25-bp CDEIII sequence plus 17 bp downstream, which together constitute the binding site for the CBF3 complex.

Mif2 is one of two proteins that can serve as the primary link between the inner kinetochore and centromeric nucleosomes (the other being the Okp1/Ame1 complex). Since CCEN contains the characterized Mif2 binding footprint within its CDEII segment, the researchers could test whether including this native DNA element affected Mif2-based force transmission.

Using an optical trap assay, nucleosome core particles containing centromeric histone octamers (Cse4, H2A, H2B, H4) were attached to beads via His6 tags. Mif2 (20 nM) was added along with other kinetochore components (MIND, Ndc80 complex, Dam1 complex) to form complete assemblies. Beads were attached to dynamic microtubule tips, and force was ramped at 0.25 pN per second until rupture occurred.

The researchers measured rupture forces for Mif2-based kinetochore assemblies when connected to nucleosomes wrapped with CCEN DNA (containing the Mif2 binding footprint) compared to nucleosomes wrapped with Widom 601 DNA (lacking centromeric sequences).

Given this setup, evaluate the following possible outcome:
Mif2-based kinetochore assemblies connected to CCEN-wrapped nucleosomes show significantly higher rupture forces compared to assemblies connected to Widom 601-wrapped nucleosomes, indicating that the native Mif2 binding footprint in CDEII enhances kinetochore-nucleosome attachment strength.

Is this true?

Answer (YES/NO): NO